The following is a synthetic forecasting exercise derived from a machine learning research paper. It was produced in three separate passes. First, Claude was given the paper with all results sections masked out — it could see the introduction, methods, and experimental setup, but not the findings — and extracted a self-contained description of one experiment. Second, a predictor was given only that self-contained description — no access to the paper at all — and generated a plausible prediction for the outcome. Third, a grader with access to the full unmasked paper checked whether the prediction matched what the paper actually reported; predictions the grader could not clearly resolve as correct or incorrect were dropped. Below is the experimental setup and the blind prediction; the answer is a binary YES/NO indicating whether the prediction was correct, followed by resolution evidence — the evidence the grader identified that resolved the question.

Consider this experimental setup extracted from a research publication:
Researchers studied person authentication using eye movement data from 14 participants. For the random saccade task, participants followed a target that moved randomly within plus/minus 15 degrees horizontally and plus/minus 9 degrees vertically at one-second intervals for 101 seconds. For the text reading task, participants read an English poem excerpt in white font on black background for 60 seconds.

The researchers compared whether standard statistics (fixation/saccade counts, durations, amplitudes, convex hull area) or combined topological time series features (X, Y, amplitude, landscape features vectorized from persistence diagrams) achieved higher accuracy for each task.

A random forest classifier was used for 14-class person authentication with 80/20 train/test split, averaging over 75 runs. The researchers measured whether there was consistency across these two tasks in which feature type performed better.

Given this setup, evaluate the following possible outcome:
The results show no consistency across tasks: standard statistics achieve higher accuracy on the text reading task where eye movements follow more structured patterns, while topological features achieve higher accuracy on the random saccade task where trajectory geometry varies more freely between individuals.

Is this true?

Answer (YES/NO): NO